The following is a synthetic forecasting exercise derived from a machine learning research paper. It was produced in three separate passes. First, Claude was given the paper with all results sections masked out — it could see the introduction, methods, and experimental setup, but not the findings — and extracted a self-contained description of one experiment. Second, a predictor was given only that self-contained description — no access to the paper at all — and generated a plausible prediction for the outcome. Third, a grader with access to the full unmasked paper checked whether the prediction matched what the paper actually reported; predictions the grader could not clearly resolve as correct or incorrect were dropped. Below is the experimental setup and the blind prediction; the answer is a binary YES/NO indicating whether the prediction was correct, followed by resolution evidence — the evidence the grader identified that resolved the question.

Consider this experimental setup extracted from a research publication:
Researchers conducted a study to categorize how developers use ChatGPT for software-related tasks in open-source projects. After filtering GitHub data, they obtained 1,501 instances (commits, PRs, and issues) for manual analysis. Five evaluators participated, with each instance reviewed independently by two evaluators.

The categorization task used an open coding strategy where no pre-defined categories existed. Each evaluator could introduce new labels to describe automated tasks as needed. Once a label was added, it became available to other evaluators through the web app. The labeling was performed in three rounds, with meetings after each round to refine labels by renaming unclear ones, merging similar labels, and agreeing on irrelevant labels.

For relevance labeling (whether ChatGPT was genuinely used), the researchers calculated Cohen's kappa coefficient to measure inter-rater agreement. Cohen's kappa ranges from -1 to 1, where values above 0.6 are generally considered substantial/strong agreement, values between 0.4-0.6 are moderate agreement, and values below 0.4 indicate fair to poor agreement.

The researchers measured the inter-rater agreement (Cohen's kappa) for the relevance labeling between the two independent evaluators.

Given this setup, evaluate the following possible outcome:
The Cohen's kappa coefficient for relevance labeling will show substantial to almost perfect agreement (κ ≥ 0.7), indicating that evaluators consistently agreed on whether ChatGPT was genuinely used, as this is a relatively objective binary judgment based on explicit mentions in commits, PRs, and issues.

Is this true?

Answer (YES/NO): NO